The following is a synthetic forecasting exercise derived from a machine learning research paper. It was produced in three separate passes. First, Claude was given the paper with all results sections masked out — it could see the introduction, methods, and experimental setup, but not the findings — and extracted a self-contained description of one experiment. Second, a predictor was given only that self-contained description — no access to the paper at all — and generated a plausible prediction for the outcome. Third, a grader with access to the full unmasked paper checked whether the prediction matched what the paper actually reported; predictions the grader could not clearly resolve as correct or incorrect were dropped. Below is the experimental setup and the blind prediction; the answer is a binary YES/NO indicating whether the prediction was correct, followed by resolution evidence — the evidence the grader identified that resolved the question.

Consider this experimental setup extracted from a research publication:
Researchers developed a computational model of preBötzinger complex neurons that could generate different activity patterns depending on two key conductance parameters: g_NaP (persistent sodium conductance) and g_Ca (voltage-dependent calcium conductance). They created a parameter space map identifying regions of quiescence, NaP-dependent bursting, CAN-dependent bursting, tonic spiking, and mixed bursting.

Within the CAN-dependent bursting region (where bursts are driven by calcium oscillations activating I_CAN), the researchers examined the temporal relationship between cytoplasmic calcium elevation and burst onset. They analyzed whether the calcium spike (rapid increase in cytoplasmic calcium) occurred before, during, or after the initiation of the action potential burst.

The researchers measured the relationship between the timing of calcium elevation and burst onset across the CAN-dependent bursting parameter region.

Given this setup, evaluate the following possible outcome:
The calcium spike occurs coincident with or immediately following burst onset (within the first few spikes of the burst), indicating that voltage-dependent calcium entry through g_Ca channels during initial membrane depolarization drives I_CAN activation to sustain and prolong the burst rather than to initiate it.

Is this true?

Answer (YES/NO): NO